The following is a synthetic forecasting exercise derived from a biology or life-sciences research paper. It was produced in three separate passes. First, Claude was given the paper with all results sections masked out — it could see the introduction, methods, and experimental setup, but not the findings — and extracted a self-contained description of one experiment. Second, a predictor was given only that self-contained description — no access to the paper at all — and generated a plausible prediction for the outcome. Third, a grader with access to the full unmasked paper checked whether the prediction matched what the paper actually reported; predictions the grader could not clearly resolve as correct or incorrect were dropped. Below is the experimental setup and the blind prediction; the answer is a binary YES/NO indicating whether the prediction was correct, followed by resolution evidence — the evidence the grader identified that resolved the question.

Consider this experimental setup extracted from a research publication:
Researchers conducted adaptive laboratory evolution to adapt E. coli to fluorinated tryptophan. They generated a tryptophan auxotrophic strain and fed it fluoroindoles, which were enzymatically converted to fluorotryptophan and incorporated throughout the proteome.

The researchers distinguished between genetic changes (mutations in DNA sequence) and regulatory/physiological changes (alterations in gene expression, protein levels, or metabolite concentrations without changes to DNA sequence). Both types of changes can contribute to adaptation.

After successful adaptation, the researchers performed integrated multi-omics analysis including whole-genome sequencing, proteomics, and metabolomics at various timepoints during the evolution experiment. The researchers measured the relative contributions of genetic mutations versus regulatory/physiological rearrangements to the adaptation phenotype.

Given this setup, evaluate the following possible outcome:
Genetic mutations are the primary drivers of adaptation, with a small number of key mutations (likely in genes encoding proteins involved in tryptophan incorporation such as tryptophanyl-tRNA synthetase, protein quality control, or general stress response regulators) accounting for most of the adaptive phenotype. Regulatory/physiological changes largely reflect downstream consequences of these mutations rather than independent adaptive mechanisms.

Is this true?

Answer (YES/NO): NO